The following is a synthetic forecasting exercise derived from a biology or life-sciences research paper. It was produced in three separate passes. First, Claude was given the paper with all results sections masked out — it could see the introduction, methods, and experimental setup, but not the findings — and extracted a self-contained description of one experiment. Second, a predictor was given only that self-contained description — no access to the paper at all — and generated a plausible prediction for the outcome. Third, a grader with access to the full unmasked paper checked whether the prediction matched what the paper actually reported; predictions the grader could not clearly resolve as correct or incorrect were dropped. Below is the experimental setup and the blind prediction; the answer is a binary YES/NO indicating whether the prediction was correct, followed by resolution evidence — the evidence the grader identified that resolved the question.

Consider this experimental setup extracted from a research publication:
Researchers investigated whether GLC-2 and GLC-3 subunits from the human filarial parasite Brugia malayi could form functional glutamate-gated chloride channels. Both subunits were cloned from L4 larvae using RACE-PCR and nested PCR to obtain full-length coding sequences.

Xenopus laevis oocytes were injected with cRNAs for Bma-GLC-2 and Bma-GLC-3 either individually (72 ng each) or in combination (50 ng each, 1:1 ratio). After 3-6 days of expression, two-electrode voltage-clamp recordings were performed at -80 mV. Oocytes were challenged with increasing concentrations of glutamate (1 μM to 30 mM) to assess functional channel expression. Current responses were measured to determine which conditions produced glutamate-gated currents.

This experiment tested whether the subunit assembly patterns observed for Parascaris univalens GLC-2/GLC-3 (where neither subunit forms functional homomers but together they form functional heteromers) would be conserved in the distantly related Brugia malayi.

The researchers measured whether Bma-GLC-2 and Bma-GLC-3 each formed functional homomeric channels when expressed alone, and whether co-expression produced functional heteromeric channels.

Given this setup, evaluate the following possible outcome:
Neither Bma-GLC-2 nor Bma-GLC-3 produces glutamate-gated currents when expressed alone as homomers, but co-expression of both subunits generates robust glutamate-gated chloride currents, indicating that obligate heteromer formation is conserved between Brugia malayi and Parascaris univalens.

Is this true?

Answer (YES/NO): NO